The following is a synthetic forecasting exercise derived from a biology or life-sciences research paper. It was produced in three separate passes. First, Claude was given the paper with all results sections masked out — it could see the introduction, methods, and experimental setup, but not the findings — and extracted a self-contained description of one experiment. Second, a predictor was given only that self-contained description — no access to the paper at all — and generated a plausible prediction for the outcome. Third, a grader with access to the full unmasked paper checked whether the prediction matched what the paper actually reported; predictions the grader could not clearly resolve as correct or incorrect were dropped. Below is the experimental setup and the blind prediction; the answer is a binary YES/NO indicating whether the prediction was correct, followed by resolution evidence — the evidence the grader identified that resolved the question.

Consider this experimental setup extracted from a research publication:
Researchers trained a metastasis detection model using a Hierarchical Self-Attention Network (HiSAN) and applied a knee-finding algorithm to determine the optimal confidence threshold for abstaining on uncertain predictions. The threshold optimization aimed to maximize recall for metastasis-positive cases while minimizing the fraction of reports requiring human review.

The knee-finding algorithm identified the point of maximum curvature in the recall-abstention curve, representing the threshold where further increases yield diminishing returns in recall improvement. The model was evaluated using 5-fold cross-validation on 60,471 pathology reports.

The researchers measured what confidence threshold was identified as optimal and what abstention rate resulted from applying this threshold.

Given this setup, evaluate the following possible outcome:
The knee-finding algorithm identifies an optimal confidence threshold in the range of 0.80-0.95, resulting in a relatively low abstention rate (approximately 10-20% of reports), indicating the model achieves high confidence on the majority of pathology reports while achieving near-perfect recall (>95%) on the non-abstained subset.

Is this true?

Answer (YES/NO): NO